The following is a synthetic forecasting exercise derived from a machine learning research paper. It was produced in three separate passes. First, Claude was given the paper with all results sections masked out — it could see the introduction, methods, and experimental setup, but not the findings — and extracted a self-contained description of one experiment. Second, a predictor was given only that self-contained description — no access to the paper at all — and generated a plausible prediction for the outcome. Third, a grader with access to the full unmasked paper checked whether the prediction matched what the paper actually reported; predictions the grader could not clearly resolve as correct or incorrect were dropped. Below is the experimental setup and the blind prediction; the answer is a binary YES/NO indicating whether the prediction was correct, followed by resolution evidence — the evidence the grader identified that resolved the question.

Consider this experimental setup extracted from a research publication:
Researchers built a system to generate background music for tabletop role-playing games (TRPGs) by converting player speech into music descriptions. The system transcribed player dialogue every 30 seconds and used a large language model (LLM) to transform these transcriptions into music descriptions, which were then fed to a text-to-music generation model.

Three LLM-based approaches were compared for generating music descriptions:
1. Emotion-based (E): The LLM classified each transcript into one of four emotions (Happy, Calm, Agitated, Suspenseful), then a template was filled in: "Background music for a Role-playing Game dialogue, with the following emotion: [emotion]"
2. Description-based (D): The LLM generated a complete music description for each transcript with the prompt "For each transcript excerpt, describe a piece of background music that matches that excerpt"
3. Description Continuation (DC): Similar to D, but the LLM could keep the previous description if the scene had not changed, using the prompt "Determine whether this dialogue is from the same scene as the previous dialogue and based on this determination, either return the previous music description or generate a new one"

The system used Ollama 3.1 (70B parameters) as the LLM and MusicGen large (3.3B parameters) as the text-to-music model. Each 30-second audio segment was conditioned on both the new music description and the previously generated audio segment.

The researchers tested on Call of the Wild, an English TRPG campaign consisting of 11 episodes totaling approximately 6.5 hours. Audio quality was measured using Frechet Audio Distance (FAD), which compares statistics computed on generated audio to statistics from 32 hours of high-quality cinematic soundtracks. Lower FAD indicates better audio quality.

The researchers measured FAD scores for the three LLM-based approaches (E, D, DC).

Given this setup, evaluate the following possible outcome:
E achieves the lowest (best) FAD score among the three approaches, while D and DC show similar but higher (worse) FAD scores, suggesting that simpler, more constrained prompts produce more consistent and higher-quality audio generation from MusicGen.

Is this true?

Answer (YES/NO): NO